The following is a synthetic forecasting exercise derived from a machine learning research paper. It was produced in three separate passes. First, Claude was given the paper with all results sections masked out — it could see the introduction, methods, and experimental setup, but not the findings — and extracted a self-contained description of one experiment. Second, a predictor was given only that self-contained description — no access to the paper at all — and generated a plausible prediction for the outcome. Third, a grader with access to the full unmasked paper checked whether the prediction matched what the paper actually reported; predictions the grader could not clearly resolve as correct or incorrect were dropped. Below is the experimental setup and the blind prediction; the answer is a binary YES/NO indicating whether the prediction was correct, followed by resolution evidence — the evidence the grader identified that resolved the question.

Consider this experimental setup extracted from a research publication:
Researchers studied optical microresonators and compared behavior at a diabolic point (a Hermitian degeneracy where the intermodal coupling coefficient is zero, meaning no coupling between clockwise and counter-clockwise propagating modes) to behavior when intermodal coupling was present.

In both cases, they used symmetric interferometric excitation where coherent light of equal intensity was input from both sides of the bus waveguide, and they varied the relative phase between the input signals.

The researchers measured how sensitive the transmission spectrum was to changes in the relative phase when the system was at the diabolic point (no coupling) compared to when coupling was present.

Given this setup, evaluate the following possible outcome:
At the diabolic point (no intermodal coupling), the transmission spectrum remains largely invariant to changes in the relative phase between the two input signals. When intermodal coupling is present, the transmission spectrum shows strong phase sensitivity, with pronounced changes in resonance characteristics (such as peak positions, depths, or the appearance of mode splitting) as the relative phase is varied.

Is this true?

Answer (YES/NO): YES